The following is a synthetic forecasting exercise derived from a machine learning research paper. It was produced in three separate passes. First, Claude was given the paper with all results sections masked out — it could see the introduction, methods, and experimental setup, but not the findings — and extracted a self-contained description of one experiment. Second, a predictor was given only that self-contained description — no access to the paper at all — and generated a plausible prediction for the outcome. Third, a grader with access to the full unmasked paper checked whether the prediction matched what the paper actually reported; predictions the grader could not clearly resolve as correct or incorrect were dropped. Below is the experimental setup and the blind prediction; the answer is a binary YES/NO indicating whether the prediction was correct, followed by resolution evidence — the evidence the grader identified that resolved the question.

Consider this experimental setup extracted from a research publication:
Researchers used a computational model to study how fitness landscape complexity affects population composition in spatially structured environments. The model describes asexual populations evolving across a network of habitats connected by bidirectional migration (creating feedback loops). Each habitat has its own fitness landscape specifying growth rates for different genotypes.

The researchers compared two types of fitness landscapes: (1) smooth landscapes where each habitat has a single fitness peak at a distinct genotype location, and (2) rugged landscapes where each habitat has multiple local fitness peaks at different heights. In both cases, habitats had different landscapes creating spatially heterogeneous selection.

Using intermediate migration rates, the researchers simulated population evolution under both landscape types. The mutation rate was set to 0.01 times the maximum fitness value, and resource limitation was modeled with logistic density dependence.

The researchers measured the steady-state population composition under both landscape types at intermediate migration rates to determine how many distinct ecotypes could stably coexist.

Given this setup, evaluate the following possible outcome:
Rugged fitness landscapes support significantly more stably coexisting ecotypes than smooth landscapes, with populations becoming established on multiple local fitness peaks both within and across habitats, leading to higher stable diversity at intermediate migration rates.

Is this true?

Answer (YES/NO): NO